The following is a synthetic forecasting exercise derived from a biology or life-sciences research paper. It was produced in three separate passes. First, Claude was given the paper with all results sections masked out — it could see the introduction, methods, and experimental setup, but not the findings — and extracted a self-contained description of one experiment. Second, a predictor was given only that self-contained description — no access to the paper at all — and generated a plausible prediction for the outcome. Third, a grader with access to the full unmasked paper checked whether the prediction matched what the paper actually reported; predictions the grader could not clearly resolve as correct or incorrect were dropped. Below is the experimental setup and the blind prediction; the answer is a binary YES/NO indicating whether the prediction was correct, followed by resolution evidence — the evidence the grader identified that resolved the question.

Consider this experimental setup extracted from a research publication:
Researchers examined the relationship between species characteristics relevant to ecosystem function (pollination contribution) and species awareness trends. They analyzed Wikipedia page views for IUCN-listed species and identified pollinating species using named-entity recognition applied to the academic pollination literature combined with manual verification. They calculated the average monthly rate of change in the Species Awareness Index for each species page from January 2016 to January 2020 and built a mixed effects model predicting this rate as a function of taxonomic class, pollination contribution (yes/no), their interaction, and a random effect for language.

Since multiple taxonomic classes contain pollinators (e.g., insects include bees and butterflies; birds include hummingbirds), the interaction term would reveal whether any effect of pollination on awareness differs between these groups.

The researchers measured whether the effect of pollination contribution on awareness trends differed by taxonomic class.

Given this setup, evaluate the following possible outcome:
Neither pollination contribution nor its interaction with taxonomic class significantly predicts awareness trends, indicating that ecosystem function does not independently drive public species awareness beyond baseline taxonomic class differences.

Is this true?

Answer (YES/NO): YES